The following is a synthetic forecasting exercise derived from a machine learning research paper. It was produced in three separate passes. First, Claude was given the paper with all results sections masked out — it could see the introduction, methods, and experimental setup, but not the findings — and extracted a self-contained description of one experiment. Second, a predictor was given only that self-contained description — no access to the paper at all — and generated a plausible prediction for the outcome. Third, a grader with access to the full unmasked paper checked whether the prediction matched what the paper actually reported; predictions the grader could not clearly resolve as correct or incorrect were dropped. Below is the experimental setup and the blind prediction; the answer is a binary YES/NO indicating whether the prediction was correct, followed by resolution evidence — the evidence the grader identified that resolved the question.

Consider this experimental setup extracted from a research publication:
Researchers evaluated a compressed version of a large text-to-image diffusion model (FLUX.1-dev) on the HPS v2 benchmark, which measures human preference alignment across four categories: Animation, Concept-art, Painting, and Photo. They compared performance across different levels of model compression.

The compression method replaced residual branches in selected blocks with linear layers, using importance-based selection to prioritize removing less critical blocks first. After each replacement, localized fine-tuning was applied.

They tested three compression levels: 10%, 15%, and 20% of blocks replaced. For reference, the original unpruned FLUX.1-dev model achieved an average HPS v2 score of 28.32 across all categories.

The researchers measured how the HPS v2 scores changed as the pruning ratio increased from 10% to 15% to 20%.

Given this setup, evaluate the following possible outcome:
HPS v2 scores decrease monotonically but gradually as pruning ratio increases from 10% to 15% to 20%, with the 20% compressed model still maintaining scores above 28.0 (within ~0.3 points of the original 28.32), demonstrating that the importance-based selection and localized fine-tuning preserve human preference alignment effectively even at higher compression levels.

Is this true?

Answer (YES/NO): NO